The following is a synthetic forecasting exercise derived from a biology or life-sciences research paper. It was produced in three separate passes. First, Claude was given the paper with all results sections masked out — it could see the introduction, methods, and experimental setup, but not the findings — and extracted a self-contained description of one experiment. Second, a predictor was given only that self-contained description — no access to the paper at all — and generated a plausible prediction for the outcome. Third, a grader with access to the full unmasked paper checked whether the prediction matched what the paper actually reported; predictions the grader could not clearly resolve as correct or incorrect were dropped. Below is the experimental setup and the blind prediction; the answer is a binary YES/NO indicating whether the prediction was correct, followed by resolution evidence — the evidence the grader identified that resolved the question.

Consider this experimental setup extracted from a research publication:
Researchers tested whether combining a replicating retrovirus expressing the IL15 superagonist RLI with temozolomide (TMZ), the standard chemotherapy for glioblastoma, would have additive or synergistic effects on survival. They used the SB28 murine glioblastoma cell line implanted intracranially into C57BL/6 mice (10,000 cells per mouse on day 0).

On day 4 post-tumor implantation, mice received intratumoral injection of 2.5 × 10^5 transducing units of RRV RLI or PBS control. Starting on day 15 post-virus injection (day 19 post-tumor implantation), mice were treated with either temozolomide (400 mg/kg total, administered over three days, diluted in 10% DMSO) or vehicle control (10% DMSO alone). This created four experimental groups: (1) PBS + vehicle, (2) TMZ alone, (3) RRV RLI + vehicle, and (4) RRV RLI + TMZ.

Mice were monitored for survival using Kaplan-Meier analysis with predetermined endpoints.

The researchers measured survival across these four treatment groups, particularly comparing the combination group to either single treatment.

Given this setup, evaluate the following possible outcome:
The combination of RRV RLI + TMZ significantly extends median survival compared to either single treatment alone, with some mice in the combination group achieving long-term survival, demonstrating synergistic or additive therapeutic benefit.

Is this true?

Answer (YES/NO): YES